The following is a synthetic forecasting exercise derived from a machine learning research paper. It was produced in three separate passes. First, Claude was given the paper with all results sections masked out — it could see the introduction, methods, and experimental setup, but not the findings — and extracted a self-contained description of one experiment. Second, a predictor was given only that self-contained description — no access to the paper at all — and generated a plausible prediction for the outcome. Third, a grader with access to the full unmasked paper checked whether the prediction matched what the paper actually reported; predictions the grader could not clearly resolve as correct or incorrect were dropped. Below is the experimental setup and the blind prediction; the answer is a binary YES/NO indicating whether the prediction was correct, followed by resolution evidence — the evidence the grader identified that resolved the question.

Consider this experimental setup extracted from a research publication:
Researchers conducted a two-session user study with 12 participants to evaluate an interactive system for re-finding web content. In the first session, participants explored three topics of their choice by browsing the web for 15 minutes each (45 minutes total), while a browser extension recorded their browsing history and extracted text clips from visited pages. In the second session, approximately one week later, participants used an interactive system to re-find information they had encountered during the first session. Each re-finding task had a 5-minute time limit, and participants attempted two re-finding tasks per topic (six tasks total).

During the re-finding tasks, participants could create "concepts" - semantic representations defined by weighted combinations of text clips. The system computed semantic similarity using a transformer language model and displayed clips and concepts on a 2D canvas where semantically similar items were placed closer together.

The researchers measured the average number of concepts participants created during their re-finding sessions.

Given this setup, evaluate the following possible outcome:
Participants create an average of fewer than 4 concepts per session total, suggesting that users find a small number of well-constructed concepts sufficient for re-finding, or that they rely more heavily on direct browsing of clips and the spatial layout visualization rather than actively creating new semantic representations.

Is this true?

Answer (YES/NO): NO